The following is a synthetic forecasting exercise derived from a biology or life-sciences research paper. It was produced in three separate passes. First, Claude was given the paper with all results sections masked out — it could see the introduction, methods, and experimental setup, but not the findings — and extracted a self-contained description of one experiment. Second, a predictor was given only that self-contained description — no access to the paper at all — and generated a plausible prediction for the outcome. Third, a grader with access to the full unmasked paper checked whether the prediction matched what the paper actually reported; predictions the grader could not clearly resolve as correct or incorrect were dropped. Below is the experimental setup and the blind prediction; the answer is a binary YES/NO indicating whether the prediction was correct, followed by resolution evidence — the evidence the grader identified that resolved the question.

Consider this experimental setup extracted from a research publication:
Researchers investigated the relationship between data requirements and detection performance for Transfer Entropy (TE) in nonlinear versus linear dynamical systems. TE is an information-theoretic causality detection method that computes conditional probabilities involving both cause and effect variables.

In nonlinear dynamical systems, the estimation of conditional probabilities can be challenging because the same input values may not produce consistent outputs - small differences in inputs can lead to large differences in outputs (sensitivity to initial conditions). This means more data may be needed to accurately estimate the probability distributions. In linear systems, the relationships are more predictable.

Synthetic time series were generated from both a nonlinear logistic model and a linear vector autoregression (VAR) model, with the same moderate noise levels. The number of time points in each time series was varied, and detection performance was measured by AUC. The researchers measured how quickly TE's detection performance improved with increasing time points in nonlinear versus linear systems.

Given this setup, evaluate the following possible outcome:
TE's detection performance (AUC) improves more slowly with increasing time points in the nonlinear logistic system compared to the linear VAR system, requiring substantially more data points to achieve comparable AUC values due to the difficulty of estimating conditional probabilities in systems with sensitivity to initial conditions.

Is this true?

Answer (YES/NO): YES